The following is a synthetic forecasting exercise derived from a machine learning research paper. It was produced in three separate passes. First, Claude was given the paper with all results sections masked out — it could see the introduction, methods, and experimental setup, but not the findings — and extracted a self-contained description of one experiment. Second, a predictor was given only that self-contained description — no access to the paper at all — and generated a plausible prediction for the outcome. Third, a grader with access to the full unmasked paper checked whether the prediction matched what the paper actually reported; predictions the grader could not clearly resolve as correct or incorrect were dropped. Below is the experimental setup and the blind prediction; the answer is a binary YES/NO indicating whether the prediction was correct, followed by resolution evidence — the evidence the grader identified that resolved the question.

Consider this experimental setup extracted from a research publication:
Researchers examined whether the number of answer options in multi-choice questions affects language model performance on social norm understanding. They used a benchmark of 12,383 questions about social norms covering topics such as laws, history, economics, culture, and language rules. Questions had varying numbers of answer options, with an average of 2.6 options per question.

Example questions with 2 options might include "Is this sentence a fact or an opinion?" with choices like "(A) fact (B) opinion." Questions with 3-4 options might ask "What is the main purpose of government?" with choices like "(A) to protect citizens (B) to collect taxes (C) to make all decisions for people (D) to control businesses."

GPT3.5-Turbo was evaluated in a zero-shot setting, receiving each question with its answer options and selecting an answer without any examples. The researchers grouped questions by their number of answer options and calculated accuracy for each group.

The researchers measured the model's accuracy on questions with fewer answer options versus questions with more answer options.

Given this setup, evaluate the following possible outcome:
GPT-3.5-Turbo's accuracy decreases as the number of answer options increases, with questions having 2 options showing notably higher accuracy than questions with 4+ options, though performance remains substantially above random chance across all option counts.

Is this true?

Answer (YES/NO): NO